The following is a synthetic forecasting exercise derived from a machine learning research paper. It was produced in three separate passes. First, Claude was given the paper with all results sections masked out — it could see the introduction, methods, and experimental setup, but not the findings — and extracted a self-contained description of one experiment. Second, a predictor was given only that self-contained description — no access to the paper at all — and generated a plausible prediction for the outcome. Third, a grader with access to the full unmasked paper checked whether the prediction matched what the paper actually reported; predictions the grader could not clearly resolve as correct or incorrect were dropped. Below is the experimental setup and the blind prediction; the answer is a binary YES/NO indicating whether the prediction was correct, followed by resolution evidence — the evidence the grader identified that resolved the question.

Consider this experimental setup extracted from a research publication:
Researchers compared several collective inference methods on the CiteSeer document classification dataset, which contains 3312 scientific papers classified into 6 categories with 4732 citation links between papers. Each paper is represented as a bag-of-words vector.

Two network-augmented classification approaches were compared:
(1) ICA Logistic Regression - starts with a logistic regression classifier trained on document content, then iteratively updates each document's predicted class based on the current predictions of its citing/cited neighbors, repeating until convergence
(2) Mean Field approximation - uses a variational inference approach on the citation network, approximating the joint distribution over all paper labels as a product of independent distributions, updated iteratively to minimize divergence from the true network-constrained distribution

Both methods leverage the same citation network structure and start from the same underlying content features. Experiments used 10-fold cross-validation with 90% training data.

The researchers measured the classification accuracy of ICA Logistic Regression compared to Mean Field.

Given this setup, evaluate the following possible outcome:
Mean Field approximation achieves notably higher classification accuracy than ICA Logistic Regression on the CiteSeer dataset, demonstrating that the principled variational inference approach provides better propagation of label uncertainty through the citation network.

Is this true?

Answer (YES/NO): NO